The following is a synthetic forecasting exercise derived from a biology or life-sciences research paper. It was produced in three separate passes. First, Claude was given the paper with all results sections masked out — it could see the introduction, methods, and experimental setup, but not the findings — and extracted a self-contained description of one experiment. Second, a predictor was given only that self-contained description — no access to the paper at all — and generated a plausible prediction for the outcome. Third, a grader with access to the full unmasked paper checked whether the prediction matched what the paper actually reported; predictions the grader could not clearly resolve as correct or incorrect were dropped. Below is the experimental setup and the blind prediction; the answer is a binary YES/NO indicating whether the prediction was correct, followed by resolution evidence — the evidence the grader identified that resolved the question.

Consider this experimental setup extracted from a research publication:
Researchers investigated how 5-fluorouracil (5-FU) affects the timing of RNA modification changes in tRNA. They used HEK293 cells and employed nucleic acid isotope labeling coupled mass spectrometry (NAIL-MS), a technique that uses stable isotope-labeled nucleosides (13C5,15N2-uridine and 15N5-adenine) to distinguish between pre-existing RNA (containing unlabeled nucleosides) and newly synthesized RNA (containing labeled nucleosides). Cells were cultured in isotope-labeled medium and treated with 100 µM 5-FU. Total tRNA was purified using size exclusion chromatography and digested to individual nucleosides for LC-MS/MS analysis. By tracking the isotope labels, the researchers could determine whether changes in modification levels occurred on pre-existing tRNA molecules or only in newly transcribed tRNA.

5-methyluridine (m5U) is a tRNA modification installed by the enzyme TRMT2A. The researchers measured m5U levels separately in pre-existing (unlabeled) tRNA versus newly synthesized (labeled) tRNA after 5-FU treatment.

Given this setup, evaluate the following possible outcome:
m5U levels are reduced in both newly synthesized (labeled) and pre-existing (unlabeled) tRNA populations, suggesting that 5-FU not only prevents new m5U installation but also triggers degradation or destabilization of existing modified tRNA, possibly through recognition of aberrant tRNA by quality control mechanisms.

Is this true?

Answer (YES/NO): NO